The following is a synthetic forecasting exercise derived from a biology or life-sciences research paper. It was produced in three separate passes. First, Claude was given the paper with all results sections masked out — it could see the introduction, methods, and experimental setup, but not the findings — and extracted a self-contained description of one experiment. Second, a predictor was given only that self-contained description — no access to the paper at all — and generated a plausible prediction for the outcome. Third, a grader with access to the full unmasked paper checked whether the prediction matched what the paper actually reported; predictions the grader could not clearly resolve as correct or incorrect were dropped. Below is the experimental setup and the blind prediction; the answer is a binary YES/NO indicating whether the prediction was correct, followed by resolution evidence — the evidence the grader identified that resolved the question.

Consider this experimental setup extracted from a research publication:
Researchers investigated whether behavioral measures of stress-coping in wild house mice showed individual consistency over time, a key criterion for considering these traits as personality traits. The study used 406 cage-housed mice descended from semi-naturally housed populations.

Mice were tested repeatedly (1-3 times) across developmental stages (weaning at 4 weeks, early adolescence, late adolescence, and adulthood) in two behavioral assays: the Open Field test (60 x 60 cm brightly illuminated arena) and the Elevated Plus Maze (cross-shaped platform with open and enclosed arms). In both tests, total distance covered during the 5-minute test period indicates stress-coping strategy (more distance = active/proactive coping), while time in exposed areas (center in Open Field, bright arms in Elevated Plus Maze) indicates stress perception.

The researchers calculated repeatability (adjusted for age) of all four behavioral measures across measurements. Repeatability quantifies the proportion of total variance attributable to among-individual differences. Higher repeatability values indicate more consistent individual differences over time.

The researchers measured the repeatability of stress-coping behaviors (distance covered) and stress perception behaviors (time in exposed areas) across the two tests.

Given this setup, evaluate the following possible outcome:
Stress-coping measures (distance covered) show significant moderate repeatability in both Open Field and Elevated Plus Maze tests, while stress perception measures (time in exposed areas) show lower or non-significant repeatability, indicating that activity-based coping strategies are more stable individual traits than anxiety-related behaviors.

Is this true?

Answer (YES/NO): NO